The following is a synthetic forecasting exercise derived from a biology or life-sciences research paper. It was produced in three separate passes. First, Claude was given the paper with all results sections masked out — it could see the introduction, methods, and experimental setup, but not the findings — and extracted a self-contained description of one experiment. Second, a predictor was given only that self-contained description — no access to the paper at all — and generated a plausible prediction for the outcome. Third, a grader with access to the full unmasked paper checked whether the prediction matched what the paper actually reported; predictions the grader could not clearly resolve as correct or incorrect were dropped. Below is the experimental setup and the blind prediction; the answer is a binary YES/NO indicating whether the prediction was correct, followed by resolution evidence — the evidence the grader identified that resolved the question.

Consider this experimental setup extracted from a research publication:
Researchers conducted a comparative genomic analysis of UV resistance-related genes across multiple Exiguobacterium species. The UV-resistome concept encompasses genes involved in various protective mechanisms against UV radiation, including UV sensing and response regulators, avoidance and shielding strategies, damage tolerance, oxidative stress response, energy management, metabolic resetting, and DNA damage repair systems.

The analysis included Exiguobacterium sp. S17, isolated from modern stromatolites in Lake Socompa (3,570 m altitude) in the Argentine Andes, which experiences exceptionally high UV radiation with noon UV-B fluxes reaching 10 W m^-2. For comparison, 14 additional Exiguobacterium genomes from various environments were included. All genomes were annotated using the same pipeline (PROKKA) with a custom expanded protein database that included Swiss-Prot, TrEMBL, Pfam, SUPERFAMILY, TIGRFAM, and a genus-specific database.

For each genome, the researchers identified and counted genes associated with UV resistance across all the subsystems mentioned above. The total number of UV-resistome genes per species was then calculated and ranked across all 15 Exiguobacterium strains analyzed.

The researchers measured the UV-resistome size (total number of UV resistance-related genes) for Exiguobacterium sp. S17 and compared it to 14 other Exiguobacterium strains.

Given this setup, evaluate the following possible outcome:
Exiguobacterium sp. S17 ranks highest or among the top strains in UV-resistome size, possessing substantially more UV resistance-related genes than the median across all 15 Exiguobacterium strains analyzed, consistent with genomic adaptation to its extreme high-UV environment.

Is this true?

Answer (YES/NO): NO